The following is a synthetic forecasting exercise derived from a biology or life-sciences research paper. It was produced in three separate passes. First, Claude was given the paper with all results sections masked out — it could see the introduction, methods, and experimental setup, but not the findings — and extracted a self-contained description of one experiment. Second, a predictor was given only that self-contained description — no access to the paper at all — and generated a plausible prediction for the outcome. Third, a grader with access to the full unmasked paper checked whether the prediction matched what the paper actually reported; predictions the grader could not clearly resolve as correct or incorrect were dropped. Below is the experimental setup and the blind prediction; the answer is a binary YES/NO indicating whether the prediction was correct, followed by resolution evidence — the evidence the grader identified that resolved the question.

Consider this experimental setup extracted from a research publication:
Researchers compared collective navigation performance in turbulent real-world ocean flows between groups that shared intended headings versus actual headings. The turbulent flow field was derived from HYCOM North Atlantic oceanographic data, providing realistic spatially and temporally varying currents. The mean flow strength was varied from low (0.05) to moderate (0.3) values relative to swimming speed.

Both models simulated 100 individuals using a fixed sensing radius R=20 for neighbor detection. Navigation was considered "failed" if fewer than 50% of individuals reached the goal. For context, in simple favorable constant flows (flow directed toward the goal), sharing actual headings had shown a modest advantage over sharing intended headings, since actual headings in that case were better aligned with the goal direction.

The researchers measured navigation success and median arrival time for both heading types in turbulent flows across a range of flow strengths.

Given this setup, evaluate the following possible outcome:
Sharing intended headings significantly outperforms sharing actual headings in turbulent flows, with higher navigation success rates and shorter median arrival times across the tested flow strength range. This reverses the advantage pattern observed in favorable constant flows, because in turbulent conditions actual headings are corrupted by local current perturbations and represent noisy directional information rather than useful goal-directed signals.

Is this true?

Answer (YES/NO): YES